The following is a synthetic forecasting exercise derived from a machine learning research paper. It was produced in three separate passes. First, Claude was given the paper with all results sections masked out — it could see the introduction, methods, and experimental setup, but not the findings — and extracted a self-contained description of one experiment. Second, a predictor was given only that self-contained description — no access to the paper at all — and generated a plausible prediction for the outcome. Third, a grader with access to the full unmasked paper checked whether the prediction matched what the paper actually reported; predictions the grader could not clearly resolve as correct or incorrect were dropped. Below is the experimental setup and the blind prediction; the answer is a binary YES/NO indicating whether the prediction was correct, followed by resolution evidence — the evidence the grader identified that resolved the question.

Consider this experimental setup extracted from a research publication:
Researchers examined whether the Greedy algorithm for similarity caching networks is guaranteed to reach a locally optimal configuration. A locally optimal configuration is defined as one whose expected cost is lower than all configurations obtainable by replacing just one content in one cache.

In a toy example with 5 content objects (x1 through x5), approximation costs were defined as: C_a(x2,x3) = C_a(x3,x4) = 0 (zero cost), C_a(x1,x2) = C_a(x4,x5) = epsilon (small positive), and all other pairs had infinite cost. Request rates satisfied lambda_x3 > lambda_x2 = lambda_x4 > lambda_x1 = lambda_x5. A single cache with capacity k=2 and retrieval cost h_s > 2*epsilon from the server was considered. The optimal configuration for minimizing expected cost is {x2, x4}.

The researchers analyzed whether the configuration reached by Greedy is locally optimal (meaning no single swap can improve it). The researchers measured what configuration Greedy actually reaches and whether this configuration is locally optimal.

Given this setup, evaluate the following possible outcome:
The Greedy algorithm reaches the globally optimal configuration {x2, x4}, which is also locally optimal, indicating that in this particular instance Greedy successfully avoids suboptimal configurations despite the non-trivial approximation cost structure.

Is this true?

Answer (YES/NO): NO